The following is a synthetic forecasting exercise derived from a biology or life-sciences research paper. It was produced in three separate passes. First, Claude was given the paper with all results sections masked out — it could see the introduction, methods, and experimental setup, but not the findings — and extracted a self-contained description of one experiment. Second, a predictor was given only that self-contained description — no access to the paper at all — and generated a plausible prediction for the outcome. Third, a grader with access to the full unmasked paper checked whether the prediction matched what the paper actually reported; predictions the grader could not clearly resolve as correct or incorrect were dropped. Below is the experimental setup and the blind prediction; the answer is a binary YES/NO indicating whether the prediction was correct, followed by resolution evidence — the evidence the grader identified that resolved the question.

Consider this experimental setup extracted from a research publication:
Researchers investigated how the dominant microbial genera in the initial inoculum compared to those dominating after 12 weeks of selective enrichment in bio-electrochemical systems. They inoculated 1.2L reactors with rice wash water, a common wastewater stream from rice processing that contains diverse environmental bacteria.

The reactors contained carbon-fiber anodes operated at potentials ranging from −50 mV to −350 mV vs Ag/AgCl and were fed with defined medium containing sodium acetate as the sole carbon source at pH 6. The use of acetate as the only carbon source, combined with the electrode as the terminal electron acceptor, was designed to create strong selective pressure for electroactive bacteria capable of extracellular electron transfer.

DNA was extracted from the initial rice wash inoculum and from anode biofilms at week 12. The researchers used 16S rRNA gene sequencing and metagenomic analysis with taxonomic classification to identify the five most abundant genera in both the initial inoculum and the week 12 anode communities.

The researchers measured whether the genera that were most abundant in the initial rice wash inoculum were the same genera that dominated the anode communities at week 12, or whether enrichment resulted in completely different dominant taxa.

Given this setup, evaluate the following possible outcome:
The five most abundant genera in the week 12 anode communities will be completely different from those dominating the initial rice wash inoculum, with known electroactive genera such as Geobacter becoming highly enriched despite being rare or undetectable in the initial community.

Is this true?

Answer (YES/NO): YES